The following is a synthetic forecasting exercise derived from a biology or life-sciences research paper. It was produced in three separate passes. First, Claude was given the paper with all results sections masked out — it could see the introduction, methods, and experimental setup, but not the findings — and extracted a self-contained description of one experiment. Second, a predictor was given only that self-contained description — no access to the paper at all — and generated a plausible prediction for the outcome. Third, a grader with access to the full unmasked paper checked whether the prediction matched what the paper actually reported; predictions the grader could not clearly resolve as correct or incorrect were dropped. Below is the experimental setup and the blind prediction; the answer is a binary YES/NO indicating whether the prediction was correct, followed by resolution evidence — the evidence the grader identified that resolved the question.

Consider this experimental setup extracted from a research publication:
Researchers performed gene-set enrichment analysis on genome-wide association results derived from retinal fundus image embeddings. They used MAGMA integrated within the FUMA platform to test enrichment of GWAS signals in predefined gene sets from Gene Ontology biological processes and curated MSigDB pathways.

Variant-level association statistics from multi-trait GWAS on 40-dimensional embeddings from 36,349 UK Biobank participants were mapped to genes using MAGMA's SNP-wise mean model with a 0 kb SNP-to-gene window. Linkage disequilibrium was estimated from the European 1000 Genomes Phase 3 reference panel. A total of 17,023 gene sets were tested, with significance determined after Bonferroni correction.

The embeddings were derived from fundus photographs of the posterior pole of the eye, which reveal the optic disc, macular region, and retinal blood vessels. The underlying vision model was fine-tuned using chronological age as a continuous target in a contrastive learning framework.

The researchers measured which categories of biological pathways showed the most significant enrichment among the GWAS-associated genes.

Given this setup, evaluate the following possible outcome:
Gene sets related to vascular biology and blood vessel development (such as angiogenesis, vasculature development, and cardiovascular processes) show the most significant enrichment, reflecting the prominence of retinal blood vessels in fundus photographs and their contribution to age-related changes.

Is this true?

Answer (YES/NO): NO